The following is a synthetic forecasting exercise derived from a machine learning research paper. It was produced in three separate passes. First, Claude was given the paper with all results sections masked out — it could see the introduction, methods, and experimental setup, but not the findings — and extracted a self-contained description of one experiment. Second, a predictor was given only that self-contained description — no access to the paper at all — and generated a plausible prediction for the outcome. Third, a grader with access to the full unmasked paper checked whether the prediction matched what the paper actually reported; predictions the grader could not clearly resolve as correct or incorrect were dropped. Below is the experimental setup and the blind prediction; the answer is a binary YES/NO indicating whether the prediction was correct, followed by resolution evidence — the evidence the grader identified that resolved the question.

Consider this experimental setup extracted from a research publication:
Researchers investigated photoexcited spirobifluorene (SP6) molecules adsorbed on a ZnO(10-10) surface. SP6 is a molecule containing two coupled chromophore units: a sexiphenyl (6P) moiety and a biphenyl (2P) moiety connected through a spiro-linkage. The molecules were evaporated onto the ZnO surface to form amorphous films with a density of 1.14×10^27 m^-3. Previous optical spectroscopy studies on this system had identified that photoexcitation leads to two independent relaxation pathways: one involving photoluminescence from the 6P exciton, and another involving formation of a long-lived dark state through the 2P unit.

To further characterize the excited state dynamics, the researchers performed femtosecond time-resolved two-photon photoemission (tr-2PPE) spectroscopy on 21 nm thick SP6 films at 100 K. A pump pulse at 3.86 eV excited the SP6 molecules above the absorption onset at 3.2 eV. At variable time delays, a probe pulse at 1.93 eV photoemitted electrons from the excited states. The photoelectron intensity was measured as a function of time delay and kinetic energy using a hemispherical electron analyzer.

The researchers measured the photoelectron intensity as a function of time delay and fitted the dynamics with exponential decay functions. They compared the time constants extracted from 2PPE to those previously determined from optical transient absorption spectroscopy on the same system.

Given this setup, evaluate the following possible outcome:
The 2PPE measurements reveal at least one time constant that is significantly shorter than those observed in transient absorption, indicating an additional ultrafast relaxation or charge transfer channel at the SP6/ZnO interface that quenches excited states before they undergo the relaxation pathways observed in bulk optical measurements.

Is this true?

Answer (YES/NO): NO